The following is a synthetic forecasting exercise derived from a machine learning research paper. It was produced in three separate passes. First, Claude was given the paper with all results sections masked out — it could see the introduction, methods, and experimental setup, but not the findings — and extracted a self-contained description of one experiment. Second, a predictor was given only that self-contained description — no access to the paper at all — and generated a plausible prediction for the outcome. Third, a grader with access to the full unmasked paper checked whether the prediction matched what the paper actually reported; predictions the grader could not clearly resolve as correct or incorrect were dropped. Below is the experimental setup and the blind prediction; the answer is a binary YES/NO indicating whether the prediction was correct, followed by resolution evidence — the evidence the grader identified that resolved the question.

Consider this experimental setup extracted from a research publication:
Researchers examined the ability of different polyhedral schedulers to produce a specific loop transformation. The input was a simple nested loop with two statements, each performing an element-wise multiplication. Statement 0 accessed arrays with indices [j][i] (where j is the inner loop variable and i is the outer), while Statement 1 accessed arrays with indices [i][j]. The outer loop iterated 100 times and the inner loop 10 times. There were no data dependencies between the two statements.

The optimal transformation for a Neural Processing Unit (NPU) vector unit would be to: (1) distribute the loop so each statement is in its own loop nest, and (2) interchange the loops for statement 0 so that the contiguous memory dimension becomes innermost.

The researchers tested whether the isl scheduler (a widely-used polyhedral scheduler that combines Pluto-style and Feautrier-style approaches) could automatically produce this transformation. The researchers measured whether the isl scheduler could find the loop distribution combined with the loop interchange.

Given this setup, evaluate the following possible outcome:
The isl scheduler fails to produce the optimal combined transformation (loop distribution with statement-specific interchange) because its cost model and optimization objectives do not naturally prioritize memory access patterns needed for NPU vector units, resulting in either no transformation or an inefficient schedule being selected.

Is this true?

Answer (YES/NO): YES